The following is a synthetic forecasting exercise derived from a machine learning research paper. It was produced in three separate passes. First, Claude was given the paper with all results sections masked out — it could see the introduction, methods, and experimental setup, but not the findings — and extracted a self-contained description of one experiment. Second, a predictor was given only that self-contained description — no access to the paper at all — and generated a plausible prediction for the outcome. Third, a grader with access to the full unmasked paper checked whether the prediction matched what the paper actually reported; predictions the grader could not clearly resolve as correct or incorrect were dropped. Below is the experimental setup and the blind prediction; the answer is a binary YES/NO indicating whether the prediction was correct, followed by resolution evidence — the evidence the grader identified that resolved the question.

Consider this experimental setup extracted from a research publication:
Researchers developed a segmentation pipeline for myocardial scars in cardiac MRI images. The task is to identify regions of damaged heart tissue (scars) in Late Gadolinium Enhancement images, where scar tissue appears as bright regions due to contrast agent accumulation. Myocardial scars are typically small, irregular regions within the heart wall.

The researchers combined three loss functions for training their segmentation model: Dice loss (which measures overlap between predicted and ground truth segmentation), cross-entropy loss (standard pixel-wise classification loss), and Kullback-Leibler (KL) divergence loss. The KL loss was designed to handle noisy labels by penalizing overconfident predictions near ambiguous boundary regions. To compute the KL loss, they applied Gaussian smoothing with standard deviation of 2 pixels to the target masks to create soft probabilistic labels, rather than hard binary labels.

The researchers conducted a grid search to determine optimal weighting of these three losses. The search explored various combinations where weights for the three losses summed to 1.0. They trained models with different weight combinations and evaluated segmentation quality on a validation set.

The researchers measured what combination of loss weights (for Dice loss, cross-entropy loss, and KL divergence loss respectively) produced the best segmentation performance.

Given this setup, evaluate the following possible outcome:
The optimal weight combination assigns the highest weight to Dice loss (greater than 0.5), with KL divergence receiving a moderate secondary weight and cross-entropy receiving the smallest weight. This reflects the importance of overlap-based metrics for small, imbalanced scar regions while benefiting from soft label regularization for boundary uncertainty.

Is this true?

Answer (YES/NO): NO